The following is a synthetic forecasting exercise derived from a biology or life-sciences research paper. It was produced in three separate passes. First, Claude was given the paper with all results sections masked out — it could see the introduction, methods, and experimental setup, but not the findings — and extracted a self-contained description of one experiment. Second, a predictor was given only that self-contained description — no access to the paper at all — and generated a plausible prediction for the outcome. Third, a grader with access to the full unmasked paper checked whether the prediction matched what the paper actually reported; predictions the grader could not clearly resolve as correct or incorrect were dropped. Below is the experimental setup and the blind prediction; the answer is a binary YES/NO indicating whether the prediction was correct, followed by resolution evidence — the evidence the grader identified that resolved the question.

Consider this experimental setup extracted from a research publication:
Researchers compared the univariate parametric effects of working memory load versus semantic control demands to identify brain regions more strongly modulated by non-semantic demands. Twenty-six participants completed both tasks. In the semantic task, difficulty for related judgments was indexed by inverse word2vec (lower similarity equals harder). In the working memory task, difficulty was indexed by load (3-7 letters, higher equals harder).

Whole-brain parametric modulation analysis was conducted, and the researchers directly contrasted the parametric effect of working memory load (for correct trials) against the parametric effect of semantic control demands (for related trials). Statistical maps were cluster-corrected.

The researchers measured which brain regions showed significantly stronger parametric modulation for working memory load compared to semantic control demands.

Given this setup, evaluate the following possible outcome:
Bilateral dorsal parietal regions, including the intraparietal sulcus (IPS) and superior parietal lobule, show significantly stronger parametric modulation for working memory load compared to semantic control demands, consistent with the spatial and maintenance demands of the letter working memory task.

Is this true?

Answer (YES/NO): NO